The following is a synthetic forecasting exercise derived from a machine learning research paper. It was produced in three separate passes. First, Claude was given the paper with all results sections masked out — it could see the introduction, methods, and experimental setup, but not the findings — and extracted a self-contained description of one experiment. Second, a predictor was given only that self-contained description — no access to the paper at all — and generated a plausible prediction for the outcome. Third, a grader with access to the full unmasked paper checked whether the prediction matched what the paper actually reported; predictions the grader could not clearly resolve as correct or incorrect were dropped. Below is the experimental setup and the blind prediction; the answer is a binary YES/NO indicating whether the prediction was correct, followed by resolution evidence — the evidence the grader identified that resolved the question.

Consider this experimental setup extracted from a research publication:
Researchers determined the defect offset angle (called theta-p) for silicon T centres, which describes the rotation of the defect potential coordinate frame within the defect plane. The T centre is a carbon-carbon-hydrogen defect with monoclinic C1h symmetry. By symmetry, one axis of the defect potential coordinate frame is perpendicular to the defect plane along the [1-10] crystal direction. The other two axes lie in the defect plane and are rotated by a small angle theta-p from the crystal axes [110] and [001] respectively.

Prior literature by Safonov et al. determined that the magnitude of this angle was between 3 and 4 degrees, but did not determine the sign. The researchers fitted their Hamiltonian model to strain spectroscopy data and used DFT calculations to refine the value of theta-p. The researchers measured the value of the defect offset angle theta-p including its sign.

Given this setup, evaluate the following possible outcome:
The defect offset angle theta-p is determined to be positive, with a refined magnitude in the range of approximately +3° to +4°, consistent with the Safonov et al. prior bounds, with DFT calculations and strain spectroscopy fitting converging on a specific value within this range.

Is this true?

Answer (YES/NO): NO